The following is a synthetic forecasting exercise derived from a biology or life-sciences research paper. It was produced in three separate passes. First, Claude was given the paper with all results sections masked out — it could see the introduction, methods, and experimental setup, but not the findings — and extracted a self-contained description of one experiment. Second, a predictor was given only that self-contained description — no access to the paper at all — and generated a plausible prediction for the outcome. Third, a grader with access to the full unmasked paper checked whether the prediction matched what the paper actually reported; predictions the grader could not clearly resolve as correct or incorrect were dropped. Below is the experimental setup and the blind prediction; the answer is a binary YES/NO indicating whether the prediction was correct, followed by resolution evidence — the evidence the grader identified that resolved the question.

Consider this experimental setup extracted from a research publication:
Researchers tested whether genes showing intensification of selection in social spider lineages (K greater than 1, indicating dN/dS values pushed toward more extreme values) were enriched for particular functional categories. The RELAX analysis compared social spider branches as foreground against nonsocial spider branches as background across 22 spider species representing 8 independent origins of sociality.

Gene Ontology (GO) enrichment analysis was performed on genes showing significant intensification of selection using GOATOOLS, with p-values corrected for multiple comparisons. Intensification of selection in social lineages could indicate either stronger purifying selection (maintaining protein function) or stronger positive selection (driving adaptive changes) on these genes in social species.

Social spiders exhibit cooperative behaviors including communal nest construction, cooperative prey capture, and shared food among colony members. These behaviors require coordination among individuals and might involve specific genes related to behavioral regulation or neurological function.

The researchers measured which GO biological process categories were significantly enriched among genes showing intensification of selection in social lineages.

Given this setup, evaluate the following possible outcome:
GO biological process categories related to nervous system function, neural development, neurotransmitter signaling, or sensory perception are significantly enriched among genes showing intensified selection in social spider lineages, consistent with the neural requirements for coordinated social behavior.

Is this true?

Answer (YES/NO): NO